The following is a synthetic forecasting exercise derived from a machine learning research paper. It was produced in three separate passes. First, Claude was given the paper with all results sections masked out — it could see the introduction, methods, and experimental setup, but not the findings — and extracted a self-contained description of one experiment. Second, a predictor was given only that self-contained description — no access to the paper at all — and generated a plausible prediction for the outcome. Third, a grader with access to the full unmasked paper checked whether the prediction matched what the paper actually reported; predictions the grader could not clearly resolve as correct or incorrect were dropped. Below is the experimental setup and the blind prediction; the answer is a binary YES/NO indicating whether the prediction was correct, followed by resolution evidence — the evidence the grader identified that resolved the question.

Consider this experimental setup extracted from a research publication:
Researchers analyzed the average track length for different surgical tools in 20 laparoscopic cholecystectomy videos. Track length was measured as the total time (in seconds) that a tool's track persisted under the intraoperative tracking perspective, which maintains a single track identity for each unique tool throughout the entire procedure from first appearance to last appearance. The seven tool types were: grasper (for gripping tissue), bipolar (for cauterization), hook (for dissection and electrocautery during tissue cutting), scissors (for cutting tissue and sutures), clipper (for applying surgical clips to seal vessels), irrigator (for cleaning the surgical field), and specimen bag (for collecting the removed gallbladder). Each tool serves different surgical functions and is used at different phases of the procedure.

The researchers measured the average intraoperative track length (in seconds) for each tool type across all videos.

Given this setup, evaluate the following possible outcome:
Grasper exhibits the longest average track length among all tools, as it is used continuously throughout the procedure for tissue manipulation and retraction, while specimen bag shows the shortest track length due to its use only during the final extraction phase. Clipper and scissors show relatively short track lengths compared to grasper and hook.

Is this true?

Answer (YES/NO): NO